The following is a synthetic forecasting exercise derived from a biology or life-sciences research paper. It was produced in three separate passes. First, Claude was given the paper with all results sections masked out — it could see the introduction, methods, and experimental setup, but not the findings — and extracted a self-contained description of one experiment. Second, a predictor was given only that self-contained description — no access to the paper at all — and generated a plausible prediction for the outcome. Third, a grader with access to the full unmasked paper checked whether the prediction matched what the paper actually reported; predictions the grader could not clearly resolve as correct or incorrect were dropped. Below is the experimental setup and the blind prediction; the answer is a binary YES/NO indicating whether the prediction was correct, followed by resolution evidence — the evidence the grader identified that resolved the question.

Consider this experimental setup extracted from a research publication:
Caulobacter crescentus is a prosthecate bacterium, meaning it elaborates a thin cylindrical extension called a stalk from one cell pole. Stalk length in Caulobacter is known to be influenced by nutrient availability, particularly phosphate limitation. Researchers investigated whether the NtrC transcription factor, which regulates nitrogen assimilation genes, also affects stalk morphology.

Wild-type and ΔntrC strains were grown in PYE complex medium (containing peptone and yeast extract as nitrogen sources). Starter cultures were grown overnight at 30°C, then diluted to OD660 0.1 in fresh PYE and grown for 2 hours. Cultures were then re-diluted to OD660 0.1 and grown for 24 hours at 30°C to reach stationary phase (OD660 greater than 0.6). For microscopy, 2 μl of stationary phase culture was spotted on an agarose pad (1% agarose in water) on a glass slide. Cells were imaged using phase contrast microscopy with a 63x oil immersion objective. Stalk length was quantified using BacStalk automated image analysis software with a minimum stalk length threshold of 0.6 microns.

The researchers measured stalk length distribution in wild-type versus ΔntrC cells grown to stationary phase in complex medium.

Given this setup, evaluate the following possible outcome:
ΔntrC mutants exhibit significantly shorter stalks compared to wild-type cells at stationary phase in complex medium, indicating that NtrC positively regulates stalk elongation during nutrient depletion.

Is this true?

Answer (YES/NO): NO